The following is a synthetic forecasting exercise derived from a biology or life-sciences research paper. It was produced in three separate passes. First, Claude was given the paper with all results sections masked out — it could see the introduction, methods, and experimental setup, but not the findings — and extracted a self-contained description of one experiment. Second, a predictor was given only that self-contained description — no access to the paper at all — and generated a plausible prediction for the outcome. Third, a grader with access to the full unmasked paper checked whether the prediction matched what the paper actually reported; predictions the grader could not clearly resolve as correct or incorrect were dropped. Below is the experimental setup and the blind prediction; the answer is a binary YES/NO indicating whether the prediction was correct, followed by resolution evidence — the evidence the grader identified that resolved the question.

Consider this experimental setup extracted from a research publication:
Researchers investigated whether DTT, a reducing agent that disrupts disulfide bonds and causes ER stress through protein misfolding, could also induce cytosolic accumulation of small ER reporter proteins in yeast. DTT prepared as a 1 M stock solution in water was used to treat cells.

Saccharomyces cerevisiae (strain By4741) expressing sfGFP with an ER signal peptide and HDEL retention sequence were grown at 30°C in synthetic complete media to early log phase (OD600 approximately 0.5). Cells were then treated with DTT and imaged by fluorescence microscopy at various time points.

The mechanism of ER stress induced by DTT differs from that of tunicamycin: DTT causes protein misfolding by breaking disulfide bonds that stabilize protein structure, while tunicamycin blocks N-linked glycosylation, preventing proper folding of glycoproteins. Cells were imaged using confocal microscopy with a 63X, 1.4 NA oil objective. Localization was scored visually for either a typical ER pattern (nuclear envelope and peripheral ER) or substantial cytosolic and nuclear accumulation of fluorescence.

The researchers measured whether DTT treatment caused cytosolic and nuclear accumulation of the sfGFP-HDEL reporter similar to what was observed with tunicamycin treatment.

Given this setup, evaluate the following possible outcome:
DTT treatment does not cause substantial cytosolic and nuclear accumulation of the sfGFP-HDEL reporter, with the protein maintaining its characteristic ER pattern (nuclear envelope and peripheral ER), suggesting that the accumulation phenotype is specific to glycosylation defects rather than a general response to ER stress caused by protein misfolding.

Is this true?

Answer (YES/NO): NO